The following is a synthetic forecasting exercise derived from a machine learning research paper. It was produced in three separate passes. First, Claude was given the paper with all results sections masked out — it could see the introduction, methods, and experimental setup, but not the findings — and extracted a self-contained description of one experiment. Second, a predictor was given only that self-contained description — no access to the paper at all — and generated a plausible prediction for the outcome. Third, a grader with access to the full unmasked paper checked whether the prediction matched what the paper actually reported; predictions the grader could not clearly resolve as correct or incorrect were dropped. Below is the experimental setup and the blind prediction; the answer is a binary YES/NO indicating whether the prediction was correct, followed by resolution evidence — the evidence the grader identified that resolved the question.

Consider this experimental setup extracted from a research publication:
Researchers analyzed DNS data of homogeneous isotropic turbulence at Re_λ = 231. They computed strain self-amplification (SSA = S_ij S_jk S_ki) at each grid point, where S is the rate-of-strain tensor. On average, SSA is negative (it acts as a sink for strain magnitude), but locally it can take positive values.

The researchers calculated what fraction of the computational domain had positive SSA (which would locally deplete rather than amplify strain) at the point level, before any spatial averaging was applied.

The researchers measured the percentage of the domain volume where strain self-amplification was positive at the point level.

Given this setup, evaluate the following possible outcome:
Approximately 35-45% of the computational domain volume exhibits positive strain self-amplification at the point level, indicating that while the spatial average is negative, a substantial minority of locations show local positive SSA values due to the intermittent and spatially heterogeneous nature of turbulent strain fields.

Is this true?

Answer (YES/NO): NO